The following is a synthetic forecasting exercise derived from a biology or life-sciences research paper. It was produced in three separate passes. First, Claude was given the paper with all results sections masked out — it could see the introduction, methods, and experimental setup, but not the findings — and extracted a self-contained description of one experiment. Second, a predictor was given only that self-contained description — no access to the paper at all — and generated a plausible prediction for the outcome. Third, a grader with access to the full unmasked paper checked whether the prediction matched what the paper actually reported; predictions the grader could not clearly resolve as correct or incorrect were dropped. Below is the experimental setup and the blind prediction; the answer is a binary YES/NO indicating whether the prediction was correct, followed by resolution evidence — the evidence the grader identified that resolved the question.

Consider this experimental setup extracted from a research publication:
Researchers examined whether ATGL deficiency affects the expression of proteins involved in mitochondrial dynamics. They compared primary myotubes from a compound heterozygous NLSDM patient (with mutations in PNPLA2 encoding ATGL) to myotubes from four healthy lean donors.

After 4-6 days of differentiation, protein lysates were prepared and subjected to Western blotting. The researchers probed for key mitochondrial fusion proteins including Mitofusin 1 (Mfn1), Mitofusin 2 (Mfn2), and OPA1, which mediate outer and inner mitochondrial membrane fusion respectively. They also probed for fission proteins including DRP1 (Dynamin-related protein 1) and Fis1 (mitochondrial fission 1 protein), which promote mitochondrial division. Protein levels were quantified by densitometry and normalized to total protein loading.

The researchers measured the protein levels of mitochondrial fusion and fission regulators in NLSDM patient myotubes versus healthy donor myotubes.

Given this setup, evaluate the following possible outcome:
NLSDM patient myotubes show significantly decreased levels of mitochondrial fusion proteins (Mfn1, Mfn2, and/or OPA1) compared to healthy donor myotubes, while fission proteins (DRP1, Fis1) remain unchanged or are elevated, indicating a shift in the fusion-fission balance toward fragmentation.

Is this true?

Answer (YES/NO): NO